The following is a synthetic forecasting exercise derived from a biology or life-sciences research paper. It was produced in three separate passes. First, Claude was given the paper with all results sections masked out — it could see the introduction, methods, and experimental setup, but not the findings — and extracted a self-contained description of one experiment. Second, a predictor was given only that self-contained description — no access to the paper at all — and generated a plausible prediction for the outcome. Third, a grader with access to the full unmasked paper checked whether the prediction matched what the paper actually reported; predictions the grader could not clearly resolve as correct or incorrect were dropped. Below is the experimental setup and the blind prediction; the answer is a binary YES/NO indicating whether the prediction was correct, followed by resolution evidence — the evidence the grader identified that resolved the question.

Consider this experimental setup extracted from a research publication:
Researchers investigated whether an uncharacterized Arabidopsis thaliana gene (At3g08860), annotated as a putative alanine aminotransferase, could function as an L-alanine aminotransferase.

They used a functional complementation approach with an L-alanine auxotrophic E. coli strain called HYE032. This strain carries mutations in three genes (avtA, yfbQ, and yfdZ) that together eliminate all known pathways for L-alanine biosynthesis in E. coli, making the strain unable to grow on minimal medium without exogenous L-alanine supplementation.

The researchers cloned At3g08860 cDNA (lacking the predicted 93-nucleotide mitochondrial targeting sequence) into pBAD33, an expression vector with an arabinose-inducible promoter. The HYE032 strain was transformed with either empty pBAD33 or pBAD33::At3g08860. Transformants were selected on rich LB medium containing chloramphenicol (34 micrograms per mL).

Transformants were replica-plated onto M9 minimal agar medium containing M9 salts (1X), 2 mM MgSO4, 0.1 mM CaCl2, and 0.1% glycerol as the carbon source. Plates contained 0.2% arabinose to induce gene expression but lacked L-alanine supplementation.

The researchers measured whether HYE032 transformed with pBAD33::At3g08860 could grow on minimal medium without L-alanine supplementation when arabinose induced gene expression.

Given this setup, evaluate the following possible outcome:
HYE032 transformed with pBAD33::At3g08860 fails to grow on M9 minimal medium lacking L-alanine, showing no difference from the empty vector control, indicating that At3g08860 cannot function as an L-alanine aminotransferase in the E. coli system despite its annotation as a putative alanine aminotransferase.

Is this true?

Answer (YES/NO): NO